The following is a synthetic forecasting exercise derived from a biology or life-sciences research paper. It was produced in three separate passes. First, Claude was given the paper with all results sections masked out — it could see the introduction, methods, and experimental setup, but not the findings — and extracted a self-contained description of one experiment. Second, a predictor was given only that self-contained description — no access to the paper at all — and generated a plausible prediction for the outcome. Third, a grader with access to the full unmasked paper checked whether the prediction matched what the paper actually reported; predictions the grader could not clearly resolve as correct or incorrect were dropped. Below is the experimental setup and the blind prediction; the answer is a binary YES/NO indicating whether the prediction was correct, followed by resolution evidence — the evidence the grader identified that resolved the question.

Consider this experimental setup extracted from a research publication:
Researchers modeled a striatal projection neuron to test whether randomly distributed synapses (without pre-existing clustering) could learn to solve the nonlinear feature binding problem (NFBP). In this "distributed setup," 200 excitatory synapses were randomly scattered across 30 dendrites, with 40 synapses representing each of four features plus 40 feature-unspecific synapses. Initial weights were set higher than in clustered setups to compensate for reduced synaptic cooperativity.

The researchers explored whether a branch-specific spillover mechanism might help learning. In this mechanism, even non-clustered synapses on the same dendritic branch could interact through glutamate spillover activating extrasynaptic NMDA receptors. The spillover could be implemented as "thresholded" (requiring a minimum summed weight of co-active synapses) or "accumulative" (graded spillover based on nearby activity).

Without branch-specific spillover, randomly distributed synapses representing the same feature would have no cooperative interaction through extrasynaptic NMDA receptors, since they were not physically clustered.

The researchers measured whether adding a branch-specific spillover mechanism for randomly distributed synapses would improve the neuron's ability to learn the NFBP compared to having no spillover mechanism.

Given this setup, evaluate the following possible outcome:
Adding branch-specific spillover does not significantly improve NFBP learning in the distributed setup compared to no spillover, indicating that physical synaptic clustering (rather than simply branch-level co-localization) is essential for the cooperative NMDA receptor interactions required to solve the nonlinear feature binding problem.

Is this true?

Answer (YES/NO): NO